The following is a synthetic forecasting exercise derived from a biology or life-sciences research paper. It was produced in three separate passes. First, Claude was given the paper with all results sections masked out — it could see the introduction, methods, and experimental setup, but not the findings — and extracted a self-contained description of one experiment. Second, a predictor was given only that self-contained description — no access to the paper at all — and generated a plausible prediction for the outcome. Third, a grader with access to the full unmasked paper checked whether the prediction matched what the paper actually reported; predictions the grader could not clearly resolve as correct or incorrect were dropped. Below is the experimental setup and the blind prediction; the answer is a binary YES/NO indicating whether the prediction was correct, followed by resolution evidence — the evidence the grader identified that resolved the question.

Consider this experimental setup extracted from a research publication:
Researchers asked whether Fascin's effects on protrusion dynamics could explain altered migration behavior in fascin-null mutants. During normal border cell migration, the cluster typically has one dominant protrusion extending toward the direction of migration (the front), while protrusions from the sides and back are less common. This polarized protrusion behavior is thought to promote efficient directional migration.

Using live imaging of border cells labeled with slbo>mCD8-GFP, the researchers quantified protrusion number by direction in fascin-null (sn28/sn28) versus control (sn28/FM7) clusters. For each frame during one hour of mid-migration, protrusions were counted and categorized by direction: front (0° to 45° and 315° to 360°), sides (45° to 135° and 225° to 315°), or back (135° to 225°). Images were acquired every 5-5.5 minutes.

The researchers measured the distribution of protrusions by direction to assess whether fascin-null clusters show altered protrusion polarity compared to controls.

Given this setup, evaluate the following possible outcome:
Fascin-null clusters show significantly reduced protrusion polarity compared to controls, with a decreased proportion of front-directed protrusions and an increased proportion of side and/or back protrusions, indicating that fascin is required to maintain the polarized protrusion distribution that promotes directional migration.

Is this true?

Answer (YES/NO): YES